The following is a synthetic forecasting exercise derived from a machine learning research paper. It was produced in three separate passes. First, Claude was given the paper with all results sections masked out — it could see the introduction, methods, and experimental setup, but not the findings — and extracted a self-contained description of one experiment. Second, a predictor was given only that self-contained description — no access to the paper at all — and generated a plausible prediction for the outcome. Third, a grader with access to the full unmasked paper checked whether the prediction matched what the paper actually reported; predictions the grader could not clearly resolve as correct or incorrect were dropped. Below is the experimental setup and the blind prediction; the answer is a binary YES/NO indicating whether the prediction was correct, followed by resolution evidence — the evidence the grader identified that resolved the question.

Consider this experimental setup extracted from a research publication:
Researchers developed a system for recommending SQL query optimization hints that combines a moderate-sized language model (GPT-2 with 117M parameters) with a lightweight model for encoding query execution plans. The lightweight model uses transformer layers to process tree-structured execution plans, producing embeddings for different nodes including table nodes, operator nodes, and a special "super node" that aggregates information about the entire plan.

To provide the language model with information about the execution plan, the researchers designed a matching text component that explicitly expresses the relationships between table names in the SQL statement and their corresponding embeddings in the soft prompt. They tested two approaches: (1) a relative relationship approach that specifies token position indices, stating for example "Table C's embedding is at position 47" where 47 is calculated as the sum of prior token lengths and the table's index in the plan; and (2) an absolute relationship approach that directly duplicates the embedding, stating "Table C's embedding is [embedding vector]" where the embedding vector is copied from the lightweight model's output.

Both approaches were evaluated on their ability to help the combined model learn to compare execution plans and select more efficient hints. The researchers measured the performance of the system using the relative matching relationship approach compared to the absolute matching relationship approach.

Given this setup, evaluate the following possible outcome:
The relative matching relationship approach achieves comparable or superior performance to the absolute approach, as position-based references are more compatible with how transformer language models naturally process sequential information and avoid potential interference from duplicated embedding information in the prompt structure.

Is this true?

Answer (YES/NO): NO